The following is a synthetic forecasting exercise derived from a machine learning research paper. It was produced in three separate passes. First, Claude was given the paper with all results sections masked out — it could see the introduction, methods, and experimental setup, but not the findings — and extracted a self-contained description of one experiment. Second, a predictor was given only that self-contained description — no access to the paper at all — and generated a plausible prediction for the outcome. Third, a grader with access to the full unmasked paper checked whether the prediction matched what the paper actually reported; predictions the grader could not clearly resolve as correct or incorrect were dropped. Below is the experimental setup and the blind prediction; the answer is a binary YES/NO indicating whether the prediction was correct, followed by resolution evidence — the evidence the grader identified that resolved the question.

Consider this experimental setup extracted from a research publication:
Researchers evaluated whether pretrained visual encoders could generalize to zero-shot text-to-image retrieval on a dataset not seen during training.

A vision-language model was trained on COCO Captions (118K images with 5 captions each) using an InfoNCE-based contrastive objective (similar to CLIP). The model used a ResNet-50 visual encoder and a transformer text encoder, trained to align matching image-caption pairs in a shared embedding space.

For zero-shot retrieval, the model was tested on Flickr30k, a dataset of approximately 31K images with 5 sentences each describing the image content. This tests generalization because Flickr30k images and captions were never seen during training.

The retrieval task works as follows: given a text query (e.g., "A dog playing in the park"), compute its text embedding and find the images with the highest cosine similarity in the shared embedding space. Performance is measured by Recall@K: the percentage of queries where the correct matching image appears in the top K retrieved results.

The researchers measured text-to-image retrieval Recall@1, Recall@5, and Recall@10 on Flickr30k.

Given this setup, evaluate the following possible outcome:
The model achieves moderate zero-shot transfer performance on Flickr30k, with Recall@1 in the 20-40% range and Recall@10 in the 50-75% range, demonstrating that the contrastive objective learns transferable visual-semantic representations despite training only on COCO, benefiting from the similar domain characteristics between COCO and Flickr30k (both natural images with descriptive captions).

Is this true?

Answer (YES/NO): NO